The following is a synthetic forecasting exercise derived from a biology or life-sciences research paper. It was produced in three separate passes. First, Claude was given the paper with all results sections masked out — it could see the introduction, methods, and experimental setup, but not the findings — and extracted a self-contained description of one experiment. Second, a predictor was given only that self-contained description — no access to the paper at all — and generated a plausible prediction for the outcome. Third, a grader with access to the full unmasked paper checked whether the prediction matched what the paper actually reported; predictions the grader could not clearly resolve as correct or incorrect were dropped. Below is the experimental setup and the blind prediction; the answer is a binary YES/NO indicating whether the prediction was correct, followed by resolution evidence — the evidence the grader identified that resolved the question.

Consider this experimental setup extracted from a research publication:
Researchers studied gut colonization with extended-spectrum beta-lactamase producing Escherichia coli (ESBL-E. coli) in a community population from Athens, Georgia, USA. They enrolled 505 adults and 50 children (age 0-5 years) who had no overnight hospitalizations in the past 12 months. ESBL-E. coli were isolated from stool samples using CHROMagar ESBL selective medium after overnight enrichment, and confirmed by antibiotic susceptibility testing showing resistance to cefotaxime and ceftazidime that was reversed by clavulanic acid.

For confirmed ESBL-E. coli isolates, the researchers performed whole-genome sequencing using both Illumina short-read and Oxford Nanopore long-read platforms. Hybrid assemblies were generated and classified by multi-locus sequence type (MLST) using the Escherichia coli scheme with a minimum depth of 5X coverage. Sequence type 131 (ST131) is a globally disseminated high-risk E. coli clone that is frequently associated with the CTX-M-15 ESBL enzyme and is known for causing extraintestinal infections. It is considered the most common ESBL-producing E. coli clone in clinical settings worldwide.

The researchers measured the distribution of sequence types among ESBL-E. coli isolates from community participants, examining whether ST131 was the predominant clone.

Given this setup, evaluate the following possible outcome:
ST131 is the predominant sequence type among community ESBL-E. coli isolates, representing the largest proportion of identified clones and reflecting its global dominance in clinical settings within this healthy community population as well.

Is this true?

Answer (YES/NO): YES